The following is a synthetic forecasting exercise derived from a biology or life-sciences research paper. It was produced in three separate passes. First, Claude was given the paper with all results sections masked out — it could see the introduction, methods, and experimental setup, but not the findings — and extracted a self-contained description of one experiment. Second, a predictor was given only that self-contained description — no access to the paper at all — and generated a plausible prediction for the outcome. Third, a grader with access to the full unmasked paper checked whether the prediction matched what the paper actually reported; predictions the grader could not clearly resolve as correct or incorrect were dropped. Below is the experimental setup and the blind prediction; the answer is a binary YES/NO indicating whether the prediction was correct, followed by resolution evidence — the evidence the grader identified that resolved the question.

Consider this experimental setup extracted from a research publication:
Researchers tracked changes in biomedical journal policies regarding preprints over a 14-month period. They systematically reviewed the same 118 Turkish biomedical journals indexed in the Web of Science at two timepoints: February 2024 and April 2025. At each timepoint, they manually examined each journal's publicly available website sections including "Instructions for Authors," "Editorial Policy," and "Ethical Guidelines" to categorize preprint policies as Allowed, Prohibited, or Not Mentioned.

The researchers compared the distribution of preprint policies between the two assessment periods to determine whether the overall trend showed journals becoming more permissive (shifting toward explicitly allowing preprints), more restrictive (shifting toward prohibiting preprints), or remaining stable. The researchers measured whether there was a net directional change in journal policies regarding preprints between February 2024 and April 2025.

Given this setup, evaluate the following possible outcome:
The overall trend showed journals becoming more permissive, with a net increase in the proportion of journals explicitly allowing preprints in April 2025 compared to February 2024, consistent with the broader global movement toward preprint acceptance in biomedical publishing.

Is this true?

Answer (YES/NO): YES